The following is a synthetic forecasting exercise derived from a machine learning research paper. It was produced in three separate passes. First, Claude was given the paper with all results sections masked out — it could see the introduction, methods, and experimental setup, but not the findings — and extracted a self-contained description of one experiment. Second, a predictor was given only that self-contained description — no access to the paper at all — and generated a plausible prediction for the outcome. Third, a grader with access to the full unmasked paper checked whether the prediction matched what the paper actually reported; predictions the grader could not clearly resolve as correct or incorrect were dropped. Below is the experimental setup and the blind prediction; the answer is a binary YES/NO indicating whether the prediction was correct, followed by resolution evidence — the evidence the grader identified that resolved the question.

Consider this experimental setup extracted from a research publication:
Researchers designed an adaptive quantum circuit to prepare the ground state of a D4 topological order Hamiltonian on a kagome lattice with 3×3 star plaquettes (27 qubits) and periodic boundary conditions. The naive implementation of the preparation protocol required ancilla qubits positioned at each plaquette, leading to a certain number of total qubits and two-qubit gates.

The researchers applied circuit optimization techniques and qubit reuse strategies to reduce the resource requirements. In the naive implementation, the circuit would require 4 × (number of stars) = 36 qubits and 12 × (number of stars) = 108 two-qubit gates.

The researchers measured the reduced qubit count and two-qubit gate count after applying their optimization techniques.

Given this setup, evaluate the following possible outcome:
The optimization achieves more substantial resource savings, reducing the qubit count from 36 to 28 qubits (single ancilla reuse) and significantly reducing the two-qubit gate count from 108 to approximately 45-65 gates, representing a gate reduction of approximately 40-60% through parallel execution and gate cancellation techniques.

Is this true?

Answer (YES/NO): NO